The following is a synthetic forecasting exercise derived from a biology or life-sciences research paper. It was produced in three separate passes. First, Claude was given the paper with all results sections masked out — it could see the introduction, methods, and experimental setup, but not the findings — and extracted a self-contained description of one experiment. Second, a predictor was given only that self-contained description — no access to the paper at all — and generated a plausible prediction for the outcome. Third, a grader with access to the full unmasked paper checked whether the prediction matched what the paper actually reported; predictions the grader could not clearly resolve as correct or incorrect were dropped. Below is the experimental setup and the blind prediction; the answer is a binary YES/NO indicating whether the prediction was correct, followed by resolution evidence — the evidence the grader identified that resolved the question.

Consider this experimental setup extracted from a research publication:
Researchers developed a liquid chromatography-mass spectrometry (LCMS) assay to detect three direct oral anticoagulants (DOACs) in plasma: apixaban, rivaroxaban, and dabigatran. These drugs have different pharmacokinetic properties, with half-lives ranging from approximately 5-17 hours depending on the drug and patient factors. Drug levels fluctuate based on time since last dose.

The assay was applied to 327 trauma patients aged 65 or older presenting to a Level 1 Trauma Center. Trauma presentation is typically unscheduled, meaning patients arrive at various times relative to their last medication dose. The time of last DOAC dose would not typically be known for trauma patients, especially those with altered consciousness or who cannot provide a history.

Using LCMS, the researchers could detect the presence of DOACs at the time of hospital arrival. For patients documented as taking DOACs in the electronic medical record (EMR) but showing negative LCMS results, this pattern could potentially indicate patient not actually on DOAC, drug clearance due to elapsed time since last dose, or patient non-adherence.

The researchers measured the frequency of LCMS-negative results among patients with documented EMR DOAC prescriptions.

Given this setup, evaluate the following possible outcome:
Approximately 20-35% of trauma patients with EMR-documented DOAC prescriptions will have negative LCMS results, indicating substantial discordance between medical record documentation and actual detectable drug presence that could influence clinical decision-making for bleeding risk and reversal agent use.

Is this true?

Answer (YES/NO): NO